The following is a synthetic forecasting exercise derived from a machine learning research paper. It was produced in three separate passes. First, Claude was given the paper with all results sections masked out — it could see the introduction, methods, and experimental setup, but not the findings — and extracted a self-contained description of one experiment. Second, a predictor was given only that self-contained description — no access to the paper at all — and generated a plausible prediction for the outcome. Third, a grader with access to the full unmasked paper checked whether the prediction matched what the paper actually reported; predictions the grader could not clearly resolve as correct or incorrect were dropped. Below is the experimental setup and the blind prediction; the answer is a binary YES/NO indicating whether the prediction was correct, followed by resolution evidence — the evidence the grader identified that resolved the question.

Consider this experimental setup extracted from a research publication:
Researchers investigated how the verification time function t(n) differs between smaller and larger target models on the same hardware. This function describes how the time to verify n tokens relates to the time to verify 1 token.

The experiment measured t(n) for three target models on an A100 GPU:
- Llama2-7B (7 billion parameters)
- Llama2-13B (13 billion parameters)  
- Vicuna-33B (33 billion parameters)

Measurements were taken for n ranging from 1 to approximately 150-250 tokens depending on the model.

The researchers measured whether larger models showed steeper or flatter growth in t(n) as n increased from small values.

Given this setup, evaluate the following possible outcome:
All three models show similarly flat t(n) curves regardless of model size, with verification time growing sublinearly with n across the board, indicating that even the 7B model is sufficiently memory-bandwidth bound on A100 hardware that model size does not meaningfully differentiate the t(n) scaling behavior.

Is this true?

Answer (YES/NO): NO